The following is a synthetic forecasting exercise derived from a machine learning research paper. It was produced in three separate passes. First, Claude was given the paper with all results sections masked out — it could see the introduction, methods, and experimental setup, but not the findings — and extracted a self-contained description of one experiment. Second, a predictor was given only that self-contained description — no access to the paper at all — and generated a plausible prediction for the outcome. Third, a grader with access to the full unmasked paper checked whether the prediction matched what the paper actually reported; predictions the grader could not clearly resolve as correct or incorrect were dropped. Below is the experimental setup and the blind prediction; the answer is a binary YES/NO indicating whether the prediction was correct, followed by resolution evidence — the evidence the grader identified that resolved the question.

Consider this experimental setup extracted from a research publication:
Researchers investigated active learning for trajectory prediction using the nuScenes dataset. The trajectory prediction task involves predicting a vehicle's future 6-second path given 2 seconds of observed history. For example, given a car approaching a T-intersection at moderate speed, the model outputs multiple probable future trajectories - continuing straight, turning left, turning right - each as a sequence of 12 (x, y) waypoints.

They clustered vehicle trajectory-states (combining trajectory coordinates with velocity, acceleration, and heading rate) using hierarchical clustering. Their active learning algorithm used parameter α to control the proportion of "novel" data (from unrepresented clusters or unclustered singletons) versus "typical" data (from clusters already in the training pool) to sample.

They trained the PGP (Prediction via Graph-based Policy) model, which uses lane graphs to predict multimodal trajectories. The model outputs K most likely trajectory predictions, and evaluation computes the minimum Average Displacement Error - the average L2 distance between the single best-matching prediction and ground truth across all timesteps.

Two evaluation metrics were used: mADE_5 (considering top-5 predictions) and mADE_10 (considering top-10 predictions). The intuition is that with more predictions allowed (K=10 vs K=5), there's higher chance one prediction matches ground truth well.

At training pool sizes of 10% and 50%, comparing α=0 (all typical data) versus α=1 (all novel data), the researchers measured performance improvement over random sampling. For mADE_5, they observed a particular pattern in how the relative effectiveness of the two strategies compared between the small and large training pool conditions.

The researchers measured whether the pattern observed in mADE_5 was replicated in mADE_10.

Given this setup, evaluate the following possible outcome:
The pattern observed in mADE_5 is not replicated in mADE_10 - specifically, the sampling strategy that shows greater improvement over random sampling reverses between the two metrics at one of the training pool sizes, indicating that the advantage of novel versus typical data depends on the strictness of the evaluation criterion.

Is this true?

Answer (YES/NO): NO